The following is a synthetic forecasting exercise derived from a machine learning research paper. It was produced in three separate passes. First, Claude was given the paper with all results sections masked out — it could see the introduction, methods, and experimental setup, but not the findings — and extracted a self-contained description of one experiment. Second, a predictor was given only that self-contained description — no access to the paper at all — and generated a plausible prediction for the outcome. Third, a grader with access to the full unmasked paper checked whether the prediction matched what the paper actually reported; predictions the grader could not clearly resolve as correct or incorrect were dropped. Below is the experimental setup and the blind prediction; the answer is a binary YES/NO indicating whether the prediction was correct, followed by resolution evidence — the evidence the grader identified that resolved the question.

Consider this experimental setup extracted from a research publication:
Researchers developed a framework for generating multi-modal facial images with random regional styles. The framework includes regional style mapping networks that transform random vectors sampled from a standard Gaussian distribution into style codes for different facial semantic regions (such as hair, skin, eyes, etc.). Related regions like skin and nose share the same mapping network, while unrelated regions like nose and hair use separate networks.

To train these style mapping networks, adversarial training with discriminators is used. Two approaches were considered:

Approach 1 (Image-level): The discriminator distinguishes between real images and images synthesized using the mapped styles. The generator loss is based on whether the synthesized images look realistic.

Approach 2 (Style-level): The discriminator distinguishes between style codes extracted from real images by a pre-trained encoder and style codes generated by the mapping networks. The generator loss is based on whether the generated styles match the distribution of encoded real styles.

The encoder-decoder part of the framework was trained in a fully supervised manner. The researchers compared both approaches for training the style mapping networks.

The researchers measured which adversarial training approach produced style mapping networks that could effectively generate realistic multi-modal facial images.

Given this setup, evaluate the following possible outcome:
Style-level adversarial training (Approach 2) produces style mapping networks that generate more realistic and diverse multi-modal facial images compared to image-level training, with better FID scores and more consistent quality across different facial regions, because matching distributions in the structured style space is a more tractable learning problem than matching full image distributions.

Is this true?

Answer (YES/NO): YES